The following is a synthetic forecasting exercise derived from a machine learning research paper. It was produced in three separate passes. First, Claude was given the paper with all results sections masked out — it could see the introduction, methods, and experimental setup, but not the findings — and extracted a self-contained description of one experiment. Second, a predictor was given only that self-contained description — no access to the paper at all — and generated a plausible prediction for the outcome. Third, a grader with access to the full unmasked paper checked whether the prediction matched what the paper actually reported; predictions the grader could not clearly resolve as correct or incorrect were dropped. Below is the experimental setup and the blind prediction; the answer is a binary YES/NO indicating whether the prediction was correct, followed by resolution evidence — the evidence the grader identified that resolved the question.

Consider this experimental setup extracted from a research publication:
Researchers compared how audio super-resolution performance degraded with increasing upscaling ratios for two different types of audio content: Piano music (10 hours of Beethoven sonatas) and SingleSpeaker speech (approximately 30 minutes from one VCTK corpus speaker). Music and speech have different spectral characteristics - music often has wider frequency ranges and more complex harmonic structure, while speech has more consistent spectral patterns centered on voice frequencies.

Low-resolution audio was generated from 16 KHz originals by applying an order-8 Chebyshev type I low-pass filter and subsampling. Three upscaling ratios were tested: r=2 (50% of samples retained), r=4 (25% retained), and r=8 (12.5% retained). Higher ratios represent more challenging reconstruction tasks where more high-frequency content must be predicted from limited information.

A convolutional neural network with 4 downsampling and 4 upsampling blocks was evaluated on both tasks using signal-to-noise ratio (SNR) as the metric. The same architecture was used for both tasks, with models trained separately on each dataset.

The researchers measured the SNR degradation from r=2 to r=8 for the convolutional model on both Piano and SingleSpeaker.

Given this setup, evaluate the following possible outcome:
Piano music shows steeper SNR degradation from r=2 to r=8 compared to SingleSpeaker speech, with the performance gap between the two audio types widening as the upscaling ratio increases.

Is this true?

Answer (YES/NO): NO